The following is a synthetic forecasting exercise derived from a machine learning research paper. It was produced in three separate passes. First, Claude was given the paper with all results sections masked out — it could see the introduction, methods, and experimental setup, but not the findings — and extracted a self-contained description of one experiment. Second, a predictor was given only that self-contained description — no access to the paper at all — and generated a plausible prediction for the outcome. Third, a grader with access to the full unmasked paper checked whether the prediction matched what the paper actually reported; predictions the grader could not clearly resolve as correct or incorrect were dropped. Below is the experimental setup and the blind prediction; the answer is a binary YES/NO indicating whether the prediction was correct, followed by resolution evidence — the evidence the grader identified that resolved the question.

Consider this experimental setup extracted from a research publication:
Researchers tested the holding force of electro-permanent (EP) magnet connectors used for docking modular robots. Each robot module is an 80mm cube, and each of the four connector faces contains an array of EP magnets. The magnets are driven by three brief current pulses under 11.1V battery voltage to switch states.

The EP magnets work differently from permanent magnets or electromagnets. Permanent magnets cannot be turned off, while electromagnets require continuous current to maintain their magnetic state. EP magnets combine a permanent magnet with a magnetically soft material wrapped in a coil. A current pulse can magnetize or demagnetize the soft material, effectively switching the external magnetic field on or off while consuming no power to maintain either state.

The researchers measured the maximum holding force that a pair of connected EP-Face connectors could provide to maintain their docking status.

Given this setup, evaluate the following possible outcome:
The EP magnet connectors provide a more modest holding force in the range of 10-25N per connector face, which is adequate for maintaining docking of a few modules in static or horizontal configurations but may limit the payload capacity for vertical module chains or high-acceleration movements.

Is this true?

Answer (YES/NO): NO